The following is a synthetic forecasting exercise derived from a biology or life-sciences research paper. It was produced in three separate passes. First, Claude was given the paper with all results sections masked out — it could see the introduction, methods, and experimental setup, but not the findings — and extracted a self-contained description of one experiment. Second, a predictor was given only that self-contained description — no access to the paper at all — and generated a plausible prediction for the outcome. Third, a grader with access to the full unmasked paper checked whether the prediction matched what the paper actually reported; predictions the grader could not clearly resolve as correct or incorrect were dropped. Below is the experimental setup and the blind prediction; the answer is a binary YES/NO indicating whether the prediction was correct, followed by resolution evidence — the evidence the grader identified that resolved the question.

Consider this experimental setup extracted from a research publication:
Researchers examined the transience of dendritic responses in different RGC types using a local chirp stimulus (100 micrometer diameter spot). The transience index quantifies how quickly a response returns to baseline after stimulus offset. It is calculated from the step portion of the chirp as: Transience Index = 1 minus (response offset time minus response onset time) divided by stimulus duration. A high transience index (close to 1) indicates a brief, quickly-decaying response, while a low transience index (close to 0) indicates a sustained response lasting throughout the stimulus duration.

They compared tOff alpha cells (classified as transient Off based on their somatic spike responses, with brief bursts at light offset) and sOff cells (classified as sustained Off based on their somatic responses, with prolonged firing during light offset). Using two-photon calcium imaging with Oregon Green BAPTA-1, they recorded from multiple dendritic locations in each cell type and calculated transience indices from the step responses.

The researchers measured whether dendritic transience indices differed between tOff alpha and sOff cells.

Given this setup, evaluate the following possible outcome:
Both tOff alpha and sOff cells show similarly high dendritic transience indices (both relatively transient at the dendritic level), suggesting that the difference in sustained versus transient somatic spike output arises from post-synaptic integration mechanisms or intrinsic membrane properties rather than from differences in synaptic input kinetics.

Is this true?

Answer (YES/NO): NO